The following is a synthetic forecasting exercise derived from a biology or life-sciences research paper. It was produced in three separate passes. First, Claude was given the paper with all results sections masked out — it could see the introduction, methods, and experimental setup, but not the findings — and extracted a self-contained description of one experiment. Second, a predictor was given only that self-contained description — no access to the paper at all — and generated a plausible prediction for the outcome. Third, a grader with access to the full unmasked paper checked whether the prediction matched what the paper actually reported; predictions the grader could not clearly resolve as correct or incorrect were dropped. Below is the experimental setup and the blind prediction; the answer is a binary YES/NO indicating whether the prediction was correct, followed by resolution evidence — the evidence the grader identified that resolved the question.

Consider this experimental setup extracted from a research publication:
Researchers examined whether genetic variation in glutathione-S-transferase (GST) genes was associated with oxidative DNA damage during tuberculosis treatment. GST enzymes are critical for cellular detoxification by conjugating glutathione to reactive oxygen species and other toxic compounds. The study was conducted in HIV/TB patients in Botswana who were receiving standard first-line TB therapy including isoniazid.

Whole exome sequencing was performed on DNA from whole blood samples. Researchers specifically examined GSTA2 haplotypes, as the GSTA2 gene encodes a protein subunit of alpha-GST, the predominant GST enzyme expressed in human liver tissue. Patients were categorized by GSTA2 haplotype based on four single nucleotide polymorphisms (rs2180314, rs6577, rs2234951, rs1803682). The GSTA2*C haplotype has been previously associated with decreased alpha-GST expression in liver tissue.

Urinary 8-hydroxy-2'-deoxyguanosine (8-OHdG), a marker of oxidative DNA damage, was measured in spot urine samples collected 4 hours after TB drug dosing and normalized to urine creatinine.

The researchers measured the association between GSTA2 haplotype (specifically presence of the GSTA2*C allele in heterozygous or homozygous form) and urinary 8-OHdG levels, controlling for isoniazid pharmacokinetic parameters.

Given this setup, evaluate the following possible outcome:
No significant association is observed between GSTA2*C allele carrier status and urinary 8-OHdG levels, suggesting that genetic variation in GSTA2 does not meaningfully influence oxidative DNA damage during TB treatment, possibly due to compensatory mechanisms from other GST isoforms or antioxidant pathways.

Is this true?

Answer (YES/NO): NO